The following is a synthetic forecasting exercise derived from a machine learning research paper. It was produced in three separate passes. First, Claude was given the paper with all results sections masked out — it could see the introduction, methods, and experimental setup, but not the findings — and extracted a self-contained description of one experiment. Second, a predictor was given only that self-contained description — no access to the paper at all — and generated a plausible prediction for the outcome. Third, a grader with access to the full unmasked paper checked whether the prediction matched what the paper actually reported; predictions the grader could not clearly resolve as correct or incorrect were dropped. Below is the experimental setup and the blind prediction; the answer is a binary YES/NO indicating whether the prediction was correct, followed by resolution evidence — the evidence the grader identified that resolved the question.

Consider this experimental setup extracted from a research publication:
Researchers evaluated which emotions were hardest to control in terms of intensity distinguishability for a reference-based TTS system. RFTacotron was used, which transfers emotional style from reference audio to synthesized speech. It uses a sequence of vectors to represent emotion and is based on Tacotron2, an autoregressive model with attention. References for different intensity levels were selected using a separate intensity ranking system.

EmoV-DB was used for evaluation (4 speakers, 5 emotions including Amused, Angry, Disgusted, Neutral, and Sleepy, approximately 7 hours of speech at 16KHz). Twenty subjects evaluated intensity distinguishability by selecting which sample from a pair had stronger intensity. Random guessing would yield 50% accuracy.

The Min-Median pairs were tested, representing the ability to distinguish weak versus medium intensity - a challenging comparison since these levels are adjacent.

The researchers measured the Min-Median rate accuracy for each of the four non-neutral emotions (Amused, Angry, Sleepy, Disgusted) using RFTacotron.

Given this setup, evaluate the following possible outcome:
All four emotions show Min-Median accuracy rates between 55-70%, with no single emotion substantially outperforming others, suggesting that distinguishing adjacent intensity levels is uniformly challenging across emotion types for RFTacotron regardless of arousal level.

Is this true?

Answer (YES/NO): NO